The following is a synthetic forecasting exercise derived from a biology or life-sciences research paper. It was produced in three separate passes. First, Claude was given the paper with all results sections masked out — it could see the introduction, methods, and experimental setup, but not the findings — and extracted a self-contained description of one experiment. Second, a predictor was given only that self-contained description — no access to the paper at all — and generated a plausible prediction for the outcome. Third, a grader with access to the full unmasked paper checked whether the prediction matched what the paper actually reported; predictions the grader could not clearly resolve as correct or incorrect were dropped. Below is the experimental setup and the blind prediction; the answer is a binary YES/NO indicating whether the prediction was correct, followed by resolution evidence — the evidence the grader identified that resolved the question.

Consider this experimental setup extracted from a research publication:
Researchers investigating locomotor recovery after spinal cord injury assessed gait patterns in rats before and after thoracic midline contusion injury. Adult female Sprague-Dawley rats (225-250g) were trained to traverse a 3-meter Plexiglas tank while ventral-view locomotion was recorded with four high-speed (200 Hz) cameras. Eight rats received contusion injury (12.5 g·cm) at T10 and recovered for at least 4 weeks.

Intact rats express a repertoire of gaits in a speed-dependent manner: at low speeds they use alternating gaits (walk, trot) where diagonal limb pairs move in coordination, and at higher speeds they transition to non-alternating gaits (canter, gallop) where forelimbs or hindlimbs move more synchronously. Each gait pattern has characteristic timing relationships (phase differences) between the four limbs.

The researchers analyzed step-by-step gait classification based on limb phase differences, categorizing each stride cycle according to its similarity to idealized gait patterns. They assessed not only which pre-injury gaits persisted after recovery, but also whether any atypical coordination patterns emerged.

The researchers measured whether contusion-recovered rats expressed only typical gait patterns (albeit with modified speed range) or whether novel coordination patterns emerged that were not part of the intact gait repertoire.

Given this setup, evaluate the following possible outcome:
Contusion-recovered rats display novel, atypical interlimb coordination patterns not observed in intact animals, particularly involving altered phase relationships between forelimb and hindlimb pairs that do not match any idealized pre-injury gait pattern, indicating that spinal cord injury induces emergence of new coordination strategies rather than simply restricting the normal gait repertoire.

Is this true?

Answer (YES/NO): YES